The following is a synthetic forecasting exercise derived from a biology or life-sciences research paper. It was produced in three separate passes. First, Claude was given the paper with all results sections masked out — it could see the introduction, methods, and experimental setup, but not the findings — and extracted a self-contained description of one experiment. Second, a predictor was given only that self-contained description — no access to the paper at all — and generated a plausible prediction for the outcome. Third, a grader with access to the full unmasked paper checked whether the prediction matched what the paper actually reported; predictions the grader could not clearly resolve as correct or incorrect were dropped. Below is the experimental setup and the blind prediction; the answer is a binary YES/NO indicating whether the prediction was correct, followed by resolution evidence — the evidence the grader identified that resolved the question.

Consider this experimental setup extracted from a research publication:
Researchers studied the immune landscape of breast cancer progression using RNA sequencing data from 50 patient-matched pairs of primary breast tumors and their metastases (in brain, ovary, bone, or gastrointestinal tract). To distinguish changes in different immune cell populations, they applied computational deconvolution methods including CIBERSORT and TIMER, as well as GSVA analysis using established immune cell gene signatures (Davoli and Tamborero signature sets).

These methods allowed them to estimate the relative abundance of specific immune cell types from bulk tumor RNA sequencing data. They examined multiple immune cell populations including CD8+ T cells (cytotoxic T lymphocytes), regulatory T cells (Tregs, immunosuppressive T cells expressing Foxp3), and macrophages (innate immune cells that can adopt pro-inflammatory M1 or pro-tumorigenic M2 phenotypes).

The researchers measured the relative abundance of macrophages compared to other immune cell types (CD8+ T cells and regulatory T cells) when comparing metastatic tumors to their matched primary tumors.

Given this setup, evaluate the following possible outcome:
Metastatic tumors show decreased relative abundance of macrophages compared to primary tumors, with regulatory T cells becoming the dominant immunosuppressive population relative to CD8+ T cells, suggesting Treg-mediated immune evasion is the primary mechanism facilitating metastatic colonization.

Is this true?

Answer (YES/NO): NO